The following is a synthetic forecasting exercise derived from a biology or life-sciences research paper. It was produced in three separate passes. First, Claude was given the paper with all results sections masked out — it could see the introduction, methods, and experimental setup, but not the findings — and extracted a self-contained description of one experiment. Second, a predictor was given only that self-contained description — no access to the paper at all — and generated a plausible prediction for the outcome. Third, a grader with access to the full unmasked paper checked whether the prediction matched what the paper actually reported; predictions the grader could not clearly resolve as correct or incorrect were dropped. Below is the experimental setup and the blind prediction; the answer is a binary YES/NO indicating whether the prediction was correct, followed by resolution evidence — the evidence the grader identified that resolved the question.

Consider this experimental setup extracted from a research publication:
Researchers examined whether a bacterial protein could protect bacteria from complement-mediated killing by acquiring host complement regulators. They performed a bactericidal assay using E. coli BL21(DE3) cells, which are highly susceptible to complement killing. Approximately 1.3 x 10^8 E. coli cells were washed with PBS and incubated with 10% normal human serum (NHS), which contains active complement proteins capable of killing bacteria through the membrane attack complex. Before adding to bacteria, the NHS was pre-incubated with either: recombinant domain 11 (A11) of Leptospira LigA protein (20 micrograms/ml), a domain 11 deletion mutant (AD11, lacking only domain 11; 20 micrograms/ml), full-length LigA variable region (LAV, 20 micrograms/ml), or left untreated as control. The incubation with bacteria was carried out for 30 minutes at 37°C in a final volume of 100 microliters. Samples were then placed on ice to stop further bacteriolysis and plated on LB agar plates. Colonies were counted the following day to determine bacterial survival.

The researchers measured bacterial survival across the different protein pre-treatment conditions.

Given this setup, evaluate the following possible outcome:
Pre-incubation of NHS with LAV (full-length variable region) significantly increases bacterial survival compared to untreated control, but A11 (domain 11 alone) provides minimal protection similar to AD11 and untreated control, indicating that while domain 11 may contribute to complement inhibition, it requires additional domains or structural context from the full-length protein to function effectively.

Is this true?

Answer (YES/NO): NO